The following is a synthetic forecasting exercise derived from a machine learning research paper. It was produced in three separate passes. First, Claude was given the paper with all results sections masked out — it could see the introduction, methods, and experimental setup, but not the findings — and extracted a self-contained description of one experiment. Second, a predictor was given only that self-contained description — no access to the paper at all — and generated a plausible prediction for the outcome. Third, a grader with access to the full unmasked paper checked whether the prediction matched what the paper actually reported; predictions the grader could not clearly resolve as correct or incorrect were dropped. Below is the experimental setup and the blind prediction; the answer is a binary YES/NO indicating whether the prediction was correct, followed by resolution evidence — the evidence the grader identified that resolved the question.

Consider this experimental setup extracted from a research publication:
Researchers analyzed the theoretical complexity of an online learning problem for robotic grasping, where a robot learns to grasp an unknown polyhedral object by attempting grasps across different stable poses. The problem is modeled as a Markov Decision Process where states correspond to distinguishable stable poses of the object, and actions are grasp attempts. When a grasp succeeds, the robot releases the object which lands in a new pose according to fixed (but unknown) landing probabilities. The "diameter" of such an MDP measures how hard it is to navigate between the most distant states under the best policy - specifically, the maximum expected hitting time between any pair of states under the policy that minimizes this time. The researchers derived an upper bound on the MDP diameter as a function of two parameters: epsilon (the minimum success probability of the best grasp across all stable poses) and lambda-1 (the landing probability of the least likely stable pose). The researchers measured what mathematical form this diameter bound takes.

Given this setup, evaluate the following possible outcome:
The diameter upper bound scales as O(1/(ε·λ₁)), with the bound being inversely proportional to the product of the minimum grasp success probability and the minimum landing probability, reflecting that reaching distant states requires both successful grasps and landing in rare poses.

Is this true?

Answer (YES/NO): YES